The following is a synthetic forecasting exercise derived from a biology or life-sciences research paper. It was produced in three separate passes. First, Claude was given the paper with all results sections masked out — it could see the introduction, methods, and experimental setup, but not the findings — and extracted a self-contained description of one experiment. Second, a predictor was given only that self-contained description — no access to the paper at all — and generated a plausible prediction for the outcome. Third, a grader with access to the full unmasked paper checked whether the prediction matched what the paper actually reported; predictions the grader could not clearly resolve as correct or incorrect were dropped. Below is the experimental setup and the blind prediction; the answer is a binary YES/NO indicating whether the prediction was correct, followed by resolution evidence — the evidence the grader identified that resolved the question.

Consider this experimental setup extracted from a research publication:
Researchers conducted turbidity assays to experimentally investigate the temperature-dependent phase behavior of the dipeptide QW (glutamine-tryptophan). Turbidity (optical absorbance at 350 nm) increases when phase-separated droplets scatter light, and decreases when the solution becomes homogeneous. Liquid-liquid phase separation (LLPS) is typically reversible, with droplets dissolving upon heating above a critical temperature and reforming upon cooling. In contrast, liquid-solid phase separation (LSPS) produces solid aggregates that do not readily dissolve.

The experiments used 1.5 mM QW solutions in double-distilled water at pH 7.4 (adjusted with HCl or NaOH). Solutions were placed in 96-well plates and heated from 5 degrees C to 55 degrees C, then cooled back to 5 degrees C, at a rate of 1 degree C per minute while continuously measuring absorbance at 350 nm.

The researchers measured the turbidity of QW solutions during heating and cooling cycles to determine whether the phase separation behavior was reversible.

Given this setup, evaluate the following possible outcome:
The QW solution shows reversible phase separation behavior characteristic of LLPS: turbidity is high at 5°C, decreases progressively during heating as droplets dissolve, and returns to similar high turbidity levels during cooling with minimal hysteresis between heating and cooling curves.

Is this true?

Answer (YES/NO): NO